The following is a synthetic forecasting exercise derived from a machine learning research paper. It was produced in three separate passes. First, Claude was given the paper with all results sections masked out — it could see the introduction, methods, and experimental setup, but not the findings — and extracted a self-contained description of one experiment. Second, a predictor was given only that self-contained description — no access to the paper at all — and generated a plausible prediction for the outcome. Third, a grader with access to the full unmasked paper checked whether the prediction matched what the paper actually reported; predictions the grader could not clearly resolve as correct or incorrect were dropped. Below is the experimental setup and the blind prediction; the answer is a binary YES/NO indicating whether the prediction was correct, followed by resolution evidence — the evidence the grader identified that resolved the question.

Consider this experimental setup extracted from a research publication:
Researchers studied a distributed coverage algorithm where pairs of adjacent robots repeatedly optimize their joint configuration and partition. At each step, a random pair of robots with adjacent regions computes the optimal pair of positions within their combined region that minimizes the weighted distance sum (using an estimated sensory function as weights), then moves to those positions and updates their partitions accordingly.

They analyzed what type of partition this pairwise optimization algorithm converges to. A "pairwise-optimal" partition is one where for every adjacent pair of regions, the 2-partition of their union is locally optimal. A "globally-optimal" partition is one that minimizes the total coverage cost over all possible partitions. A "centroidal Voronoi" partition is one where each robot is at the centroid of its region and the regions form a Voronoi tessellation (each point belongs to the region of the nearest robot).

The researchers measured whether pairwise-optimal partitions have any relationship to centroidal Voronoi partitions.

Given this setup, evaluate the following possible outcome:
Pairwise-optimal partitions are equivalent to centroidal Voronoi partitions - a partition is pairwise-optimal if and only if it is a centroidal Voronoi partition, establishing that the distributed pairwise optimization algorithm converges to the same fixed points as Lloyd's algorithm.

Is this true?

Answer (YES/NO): NO